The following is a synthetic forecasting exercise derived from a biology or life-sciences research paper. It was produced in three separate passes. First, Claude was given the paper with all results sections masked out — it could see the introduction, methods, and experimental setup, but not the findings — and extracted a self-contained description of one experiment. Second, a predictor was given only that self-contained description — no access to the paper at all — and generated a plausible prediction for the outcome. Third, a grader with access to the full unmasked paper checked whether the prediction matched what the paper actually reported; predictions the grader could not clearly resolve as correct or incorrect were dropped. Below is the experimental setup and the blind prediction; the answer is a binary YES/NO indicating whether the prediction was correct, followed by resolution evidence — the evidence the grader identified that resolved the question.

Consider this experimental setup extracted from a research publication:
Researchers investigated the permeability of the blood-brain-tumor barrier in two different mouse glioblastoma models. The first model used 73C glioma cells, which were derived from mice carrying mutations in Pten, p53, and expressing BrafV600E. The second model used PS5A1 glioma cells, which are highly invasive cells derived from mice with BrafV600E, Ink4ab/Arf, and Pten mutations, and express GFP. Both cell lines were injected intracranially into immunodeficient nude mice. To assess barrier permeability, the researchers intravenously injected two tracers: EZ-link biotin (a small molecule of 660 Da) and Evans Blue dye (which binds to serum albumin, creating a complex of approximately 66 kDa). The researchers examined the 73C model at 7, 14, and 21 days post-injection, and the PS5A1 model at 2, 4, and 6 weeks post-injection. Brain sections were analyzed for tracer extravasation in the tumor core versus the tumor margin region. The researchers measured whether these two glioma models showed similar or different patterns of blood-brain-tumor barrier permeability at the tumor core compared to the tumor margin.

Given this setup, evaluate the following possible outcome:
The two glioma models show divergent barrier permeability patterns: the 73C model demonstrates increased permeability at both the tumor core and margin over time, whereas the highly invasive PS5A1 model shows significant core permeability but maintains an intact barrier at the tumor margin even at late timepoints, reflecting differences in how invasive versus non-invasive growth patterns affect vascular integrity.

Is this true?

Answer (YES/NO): NO